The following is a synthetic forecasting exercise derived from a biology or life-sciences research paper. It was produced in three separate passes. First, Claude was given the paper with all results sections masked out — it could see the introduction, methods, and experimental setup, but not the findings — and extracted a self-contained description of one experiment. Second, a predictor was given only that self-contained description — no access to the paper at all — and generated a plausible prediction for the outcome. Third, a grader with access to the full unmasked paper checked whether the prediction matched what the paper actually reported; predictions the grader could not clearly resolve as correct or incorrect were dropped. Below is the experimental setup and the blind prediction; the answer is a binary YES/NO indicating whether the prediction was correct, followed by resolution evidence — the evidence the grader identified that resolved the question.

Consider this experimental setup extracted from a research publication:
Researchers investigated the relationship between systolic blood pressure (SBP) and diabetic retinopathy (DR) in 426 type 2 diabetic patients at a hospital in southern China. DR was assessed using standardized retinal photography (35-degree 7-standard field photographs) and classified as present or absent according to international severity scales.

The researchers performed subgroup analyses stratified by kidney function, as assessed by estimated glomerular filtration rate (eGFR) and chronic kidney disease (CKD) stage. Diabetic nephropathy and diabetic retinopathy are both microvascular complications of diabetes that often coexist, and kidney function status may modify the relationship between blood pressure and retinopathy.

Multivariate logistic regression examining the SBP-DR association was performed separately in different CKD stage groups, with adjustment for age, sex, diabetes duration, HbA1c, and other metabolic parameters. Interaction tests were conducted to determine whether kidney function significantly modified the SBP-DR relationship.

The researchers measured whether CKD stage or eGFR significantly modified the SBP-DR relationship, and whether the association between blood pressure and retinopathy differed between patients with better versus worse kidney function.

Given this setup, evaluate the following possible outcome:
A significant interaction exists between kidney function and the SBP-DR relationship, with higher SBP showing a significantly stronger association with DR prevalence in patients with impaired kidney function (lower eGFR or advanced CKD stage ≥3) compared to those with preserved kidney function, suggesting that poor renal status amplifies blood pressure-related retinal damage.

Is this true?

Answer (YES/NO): NO